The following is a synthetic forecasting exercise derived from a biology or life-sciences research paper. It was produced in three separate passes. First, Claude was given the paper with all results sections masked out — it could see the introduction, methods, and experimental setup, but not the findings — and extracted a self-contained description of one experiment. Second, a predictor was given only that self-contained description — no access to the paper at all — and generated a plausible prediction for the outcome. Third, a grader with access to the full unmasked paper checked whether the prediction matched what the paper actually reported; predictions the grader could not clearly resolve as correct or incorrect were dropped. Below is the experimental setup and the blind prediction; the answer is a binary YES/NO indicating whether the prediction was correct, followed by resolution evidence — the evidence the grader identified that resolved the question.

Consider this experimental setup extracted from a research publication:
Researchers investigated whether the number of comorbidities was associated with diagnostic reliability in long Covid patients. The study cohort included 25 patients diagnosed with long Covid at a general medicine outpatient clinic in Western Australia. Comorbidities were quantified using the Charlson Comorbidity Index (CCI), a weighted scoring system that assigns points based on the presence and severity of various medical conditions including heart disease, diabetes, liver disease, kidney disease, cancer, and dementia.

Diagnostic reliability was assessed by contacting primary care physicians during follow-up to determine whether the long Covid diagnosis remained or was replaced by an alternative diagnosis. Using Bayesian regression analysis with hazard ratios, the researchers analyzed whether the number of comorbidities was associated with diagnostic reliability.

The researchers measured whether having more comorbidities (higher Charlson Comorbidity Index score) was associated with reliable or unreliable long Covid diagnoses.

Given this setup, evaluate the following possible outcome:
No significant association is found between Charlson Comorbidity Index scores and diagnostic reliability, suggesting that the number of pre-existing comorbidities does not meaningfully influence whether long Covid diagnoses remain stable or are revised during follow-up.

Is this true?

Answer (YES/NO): NO